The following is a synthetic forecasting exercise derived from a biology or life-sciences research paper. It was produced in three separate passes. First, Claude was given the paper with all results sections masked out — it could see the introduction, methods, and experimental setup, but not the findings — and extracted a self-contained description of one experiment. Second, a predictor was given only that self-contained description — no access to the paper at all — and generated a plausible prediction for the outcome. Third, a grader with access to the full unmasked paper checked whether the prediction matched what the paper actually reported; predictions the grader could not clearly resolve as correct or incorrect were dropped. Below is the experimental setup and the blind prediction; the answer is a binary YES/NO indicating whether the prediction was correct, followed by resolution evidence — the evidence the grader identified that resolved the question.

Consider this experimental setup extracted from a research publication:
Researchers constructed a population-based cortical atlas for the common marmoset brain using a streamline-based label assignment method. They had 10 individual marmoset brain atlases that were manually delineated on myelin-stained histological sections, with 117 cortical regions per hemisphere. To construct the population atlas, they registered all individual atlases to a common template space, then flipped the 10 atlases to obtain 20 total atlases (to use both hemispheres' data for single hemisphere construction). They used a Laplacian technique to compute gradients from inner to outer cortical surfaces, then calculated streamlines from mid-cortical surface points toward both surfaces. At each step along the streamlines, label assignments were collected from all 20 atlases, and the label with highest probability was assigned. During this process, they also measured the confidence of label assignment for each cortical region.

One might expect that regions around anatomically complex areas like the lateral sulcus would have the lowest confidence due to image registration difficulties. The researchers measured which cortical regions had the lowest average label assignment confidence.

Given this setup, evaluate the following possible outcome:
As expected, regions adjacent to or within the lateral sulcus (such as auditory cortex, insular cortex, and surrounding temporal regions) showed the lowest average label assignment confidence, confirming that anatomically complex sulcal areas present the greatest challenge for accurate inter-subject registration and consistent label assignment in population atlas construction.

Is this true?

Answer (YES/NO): NO